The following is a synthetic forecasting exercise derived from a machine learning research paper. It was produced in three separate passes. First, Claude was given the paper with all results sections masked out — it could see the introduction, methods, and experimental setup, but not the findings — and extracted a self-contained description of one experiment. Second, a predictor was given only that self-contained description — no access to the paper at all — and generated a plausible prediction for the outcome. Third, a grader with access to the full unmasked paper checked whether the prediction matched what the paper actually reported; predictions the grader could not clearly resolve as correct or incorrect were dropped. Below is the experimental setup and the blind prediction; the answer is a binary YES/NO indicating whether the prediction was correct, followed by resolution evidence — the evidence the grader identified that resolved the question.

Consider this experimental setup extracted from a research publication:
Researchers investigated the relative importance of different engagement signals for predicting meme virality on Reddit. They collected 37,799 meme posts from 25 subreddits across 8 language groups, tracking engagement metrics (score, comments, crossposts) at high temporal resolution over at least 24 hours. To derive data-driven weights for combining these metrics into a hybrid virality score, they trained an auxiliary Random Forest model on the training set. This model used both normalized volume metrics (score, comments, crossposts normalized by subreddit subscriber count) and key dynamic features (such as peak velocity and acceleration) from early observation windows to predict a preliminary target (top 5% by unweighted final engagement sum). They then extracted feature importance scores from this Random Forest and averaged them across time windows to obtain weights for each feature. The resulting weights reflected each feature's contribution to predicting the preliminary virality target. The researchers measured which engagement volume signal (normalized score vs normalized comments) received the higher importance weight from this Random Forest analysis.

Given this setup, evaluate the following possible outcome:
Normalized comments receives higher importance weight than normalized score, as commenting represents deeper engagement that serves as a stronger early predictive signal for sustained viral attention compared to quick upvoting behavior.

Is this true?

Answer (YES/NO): NO